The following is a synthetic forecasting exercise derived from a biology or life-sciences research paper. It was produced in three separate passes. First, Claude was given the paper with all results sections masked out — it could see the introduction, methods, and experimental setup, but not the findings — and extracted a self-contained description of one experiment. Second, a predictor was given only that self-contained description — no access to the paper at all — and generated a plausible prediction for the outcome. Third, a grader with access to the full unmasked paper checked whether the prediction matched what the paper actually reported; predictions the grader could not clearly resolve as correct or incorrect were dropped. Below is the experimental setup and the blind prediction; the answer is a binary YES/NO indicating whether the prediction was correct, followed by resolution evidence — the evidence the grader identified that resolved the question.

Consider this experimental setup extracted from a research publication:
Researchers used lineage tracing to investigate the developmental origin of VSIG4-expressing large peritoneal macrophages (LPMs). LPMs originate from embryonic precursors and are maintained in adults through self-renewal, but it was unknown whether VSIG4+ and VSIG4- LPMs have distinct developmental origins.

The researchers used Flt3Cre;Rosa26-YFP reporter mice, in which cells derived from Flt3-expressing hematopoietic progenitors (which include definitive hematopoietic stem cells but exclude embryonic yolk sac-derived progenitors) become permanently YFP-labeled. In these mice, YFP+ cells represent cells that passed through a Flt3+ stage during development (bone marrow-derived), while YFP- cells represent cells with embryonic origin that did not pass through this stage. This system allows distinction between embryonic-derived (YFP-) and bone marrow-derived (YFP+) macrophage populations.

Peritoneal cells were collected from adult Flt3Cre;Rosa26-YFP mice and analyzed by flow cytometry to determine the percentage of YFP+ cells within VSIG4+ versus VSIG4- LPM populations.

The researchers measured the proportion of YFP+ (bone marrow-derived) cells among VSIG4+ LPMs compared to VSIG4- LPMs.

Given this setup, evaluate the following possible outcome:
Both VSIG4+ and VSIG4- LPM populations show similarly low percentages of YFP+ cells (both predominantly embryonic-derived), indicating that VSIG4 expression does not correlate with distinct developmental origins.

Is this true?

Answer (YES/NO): NO